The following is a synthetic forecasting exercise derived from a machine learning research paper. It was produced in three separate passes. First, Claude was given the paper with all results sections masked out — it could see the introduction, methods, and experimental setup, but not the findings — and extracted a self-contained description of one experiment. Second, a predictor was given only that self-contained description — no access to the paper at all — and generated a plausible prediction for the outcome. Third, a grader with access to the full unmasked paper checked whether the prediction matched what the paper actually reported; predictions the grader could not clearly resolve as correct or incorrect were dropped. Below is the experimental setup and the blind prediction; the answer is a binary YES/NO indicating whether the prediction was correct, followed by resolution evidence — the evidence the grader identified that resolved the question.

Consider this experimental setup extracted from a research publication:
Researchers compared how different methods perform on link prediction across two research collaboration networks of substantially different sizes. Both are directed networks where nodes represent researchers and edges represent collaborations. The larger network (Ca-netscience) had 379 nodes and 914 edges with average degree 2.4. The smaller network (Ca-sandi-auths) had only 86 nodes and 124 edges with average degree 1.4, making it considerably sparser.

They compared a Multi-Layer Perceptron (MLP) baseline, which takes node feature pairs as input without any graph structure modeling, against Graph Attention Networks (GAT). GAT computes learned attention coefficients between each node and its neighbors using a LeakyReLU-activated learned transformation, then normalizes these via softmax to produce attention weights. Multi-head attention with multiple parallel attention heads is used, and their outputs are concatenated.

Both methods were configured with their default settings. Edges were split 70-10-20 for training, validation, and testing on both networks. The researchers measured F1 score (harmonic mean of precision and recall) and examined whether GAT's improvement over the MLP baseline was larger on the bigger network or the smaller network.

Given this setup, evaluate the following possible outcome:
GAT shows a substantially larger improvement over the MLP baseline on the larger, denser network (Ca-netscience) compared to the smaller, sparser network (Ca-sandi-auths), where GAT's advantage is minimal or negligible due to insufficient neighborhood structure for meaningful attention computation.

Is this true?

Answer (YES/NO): YES